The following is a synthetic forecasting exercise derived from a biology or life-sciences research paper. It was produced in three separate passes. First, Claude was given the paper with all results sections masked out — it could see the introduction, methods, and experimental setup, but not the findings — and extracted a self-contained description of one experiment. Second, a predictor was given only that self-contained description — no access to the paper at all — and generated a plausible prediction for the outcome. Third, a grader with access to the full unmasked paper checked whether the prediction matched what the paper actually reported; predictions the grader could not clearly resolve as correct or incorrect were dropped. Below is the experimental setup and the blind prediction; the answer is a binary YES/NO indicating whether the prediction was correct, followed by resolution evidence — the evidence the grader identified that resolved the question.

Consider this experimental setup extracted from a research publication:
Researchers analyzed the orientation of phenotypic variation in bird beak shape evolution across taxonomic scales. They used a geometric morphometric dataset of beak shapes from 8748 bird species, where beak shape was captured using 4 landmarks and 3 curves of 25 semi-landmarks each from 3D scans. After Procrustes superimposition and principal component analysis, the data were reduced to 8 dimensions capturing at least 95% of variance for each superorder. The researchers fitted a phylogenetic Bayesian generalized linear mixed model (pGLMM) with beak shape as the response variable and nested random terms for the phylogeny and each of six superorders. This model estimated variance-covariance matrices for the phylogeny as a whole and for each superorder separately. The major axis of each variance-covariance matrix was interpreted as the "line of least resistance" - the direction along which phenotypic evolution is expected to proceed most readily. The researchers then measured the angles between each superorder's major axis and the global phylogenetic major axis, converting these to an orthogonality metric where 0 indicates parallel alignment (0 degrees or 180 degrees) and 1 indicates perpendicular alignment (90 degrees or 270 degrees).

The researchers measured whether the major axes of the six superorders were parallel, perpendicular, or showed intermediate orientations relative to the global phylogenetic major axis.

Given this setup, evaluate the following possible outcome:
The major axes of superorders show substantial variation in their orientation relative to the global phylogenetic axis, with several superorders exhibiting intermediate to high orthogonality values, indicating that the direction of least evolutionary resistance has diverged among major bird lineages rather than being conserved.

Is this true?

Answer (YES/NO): YES